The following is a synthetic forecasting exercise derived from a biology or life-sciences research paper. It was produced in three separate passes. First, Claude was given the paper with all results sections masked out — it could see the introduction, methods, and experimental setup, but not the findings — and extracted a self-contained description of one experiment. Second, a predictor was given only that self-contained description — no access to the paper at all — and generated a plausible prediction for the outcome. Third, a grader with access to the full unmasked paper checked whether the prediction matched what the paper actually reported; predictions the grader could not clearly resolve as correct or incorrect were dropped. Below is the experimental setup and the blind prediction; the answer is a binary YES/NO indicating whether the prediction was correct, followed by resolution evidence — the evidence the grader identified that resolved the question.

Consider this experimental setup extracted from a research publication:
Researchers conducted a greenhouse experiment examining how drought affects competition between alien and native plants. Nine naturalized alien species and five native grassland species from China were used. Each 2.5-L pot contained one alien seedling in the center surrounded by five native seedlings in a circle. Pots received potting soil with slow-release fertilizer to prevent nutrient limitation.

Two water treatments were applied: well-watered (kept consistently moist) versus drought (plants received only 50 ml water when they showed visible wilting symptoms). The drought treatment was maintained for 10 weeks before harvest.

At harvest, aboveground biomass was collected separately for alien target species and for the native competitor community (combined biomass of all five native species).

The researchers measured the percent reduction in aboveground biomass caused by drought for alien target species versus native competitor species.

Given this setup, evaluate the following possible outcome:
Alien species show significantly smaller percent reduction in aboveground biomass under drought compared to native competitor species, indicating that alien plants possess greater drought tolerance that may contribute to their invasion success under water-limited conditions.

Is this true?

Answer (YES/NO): NO